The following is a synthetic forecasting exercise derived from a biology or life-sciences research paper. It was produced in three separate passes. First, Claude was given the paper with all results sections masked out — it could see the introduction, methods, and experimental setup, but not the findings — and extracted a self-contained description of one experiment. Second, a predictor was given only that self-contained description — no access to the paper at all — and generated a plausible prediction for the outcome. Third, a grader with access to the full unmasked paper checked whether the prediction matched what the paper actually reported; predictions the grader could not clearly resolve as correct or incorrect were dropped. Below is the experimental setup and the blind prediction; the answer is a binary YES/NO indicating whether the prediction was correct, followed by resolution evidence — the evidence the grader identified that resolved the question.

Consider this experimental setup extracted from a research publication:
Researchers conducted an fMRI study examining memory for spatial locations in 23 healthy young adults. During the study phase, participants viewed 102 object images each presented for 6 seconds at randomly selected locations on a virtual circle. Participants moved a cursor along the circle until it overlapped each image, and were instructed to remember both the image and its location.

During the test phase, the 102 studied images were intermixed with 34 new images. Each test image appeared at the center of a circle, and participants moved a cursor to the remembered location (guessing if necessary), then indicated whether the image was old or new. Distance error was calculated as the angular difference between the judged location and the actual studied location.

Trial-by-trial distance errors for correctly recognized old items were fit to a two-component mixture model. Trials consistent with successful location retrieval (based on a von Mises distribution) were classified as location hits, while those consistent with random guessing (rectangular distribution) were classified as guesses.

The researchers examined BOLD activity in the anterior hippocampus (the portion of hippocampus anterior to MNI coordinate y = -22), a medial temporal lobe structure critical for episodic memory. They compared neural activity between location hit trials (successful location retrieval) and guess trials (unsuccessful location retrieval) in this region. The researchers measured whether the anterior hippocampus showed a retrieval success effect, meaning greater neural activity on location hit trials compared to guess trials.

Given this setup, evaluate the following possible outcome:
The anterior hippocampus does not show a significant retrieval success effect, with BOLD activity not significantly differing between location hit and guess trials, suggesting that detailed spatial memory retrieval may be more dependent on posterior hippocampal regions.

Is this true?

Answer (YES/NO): YES